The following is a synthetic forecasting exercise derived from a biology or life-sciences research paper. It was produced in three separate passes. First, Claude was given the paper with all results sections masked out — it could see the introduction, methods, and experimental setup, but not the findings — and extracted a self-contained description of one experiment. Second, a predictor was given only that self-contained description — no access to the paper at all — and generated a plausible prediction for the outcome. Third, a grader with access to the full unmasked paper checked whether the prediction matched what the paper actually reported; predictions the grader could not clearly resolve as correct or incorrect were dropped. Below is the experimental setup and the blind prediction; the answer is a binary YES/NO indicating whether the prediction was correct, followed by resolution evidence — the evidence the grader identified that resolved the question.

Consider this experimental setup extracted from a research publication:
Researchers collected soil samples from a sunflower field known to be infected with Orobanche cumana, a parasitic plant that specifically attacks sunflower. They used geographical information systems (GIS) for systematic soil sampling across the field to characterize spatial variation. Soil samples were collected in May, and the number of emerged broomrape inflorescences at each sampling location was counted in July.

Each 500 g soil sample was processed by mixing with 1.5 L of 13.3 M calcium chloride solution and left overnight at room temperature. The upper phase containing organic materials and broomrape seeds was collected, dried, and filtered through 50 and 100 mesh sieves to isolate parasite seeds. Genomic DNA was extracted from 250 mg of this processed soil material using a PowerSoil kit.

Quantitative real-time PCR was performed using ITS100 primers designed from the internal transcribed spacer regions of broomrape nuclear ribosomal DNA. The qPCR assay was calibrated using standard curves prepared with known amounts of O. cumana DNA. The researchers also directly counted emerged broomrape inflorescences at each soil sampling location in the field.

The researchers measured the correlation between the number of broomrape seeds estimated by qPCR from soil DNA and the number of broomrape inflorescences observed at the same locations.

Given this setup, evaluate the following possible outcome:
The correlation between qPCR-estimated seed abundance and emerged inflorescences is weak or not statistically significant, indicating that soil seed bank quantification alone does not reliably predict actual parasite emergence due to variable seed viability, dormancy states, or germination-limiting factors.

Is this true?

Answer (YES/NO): YES